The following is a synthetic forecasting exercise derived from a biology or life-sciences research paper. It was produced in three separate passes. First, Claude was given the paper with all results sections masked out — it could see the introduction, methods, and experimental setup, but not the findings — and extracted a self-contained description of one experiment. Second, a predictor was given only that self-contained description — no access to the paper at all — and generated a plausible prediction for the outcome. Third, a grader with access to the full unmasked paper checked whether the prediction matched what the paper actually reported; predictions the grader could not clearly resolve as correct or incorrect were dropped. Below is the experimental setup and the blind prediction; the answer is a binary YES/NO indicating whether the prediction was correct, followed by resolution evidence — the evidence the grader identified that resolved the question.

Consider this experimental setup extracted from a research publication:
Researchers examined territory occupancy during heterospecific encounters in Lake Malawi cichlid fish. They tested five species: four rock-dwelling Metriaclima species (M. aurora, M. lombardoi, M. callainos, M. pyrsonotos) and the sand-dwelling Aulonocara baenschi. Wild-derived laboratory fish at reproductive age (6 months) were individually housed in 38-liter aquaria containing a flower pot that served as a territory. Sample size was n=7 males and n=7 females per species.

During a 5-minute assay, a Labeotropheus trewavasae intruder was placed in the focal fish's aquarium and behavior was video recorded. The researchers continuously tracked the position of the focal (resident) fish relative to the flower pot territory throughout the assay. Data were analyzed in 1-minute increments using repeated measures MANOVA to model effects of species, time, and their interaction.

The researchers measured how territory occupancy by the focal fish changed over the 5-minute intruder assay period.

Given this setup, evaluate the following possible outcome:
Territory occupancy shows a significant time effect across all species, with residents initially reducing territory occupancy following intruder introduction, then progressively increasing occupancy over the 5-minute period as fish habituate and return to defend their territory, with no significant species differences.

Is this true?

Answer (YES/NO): NO